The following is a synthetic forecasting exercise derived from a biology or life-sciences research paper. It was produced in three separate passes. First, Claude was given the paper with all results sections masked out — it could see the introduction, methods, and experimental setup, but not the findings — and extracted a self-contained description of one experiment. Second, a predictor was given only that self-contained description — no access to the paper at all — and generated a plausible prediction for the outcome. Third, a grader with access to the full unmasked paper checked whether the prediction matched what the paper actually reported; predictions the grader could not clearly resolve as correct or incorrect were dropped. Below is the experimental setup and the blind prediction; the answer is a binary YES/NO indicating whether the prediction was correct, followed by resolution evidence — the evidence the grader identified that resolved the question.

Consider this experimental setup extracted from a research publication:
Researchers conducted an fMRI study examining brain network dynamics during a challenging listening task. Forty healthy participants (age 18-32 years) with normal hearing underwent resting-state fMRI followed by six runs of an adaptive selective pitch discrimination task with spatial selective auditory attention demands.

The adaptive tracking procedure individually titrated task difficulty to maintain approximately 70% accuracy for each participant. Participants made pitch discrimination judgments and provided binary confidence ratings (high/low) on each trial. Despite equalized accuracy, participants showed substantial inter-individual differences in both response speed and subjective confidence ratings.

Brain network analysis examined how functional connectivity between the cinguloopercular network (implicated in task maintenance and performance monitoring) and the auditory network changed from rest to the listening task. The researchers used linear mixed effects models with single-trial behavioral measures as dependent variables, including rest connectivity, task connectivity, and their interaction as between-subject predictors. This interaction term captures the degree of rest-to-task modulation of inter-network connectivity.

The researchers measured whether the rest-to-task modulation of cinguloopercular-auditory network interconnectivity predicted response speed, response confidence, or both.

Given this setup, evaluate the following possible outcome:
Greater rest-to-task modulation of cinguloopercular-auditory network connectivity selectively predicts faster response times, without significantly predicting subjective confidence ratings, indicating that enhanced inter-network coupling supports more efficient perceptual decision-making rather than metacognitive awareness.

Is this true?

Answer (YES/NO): NO